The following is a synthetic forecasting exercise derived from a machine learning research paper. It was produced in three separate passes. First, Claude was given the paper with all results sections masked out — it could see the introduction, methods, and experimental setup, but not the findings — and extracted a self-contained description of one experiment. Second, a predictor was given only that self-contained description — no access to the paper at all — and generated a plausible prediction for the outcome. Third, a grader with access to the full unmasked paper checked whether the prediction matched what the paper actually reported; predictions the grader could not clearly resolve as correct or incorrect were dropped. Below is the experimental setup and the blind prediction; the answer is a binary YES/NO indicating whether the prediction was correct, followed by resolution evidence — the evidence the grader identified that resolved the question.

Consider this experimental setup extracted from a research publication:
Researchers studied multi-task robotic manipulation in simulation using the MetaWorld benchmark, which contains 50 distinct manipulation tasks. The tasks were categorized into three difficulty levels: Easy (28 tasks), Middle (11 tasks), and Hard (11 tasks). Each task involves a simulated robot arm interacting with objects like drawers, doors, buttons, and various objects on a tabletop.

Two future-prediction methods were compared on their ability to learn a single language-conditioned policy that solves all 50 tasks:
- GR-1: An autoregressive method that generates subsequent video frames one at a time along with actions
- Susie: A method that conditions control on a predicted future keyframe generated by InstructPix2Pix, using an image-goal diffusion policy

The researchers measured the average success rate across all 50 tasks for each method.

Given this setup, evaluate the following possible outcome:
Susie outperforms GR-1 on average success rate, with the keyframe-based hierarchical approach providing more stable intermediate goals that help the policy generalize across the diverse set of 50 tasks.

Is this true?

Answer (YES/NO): NO